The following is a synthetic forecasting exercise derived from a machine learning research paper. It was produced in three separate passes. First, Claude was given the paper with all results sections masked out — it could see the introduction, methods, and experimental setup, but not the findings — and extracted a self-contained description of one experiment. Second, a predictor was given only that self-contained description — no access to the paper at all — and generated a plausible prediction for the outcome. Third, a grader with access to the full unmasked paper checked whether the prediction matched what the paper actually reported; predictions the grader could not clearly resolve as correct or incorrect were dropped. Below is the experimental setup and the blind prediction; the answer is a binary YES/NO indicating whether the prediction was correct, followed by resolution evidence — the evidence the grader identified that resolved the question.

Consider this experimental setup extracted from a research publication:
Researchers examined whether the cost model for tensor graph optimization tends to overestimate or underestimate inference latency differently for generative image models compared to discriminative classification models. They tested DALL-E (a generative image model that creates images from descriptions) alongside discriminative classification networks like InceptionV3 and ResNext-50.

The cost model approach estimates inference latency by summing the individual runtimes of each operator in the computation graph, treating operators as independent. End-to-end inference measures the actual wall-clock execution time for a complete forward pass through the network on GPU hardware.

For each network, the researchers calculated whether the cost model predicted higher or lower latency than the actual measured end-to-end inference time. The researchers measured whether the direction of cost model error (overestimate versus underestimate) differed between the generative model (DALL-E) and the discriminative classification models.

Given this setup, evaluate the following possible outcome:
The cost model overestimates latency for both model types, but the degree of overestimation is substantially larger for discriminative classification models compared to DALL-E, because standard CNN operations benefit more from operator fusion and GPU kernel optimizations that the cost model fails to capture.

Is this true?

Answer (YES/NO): NO